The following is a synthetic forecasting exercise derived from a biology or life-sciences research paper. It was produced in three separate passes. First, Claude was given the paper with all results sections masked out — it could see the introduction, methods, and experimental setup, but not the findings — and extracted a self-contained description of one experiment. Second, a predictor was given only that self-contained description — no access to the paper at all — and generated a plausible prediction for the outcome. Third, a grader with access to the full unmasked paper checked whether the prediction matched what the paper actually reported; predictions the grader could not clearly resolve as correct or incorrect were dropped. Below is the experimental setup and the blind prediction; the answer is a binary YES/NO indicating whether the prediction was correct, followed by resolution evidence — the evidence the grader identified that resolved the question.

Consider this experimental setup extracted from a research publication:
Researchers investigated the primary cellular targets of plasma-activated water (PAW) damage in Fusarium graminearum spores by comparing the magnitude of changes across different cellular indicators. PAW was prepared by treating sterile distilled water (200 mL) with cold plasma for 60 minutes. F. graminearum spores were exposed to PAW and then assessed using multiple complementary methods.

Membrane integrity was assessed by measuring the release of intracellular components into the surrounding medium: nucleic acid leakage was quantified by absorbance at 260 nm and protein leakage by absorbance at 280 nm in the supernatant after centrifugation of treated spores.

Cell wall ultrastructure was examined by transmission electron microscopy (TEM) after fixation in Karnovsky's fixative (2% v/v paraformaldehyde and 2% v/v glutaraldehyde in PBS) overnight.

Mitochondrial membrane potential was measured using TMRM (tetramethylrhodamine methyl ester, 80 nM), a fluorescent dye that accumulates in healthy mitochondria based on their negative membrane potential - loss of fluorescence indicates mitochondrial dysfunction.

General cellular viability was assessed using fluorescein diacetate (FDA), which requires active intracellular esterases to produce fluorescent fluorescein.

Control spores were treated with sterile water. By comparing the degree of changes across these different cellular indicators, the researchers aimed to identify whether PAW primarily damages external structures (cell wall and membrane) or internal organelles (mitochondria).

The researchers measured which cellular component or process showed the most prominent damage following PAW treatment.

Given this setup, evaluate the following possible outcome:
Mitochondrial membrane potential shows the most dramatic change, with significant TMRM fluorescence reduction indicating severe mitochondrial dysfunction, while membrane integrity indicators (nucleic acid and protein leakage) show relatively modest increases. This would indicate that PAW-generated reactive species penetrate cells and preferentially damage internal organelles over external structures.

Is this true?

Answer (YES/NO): NO